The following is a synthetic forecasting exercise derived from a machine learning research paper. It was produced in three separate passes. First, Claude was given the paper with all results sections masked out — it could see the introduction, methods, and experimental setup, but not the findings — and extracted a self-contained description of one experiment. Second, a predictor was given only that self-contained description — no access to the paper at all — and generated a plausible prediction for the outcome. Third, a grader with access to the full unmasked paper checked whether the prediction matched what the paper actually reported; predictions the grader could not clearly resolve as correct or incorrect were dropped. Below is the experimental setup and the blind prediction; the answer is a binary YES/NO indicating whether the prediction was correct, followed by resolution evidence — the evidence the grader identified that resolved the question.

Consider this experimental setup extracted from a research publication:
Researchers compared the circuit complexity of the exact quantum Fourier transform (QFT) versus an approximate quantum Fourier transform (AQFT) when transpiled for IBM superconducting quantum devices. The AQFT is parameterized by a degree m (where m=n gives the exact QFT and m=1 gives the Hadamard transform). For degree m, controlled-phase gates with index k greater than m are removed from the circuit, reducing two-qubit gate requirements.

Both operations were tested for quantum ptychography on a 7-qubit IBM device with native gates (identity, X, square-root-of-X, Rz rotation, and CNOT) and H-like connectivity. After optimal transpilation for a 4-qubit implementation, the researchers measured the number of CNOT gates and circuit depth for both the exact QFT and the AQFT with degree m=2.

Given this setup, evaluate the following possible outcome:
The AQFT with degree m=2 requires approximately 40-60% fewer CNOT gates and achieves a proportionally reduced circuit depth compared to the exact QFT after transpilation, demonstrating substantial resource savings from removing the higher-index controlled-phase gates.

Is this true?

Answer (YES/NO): NO